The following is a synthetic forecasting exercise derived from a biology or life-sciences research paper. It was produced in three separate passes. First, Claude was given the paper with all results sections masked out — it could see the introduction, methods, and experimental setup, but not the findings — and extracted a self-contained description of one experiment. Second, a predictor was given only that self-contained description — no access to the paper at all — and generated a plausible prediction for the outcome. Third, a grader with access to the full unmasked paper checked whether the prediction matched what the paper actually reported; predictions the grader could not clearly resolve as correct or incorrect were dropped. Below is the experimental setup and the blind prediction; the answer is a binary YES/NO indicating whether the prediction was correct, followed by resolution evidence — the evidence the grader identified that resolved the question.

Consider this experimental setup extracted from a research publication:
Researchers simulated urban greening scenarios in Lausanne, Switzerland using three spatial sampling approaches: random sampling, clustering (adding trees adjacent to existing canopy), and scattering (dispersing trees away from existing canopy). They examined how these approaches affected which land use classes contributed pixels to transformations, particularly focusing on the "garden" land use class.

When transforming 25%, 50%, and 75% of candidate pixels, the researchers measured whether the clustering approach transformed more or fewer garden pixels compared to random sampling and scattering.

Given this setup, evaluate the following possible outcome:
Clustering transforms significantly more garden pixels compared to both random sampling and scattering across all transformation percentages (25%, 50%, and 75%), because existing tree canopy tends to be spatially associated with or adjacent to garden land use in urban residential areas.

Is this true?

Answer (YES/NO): NO